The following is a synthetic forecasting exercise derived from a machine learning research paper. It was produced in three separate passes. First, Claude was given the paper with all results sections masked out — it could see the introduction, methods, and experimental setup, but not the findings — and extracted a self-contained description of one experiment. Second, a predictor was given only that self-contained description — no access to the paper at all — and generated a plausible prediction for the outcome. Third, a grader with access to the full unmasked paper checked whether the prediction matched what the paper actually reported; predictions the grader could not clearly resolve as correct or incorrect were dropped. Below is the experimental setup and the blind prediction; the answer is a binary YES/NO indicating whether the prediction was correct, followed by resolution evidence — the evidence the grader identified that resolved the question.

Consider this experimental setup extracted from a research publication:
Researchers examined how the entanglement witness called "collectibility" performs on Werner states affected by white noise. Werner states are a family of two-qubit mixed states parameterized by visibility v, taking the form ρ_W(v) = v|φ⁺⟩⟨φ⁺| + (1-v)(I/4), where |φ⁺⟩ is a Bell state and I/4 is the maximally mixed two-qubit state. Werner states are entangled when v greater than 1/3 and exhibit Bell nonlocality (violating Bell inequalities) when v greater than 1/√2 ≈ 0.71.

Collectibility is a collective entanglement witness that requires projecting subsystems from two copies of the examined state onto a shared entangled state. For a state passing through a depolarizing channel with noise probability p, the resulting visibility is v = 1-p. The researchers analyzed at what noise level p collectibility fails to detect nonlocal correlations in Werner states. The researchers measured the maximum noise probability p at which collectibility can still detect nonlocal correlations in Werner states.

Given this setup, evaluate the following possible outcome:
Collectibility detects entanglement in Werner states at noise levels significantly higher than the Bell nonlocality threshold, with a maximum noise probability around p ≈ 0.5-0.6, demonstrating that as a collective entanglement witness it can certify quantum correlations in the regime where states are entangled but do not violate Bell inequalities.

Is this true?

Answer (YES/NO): NO